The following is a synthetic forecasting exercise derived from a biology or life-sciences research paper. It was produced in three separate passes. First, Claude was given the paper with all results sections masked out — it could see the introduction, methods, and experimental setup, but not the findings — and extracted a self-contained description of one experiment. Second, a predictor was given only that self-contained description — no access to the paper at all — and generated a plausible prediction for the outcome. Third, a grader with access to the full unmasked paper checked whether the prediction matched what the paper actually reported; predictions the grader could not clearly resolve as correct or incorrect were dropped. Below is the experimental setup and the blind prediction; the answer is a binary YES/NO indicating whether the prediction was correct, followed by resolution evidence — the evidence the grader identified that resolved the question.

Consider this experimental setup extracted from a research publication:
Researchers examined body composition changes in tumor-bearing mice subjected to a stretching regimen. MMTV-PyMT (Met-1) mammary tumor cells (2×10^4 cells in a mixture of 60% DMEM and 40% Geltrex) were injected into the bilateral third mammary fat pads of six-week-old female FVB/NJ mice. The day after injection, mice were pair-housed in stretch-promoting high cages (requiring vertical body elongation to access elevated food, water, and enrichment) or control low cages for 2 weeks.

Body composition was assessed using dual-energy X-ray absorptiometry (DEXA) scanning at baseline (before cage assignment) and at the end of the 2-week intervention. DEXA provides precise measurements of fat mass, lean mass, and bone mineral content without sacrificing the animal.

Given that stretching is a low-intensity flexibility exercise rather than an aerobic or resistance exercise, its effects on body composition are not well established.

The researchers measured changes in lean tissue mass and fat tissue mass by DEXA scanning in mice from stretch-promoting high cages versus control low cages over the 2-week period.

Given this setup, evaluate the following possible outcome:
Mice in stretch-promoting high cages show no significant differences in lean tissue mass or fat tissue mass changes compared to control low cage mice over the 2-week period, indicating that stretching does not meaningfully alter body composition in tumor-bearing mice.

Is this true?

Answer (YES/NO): YES